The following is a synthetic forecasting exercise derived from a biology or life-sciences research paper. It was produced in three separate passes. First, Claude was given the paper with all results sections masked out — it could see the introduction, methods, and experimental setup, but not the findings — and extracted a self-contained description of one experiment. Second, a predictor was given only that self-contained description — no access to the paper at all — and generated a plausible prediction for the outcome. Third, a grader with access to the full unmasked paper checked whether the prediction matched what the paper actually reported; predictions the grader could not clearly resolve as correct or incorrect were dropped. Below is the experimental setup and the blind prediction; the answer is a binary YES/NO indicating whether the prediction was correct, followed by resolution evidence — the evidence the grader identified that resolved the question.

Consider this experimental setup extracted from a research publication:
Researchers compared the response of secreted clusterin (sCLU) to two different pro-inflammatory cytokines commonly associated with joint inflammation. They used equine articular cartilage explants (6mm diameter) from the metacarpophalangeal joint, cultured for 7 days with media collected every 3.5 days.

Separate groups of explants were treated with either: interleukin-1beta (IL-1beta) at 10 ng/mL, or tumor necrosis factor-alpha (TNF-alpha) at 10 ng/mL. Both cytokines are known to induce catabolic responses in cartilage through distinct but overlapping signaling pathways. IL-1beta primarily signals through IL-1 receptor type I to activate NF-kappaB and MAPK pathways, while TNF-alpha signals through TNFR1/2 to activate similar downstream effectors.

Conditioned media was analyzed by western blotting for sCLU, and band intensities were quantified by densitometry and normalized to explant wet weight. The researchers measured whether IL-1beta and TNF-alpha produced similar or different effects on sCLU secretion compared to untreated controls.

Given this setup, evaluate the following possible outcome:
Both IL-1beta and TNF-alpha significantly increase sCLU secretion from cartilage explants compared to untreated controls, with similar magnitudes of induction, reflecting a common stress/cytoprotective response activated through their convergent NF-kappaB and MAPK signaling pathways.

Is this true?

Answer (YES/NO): NO